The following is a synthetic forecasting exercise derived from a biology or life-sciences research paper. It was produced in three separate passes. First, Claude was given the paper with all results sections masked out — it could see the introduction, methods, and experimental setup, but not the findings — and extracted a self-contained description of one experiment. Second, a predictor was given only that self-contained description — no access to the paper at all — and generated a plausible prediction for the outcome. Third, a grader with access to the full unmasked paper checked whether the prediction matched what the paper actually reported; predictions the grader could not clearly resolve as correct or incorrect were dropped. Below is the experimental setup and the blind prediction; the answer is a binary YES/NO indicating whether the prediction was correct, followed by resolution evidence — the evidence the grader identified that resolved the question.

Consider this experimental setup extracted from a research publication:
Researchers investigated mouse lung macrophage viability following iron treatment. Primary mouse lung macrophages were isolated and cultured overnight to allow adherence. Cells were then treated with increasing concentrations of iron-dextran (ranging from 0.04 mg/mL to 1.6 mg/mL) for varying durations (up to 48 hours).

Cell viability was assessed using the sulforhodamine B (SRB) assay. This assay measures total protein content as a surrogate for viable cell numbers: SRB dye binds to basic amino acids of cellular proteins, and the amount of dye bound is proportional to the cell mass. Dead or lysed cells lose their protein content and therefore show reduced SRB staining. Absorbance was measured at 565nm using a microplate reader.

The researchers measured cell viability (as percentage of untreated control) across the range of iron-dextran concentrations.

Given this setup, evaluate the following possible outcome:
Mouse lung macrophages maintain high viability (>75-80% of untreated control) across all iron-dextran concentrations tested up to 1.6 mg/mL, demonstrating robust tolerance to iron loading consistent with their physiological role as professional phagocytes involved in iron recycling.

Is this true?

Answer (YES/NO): NO